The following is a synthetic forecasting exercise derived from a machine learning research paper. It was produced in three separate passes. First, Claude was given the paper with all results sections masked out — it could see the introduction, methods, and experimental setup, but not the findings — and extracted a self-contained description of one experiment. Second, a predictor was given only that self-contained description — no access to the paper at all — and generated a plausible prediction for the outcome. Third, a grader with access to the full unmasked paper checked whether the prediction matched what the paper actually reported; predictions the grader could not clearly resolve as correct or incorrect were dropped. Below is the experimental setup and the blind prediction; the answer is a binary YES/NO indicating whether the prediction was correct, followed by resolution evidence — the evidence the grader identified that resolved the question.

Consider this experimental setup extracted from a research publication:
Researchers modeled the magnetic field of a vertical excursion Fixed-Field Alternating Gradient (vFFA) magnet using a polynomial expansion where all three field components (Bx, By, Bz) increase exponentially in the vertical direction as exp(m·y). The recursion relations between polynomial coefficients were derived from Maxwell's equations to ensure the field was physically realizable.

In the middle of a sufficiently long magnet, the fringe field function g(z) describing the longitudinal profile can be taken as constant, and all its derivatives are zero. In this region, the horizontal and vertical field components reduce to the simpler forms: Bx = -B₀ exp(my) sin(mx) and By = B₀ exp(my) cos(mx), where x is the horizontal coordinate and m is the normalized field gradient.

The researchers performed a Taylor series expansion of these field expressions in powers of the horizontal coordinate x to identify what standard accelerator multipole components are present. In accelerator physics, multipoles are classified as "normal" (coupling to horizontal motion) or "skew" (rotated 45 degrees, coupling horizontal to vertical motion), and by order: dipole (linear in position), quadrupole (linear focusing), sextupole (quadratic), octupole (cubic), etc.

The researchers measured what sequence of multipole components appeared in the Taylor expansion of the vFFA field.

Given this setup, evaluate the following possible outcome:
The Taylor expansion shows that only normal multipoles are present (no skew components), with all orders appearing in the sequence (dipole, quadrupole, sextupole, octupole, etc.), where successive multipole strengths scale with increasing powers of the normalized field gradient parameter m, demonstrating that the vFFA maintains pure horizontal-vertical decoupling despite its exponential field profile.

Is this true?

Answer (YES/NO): NO